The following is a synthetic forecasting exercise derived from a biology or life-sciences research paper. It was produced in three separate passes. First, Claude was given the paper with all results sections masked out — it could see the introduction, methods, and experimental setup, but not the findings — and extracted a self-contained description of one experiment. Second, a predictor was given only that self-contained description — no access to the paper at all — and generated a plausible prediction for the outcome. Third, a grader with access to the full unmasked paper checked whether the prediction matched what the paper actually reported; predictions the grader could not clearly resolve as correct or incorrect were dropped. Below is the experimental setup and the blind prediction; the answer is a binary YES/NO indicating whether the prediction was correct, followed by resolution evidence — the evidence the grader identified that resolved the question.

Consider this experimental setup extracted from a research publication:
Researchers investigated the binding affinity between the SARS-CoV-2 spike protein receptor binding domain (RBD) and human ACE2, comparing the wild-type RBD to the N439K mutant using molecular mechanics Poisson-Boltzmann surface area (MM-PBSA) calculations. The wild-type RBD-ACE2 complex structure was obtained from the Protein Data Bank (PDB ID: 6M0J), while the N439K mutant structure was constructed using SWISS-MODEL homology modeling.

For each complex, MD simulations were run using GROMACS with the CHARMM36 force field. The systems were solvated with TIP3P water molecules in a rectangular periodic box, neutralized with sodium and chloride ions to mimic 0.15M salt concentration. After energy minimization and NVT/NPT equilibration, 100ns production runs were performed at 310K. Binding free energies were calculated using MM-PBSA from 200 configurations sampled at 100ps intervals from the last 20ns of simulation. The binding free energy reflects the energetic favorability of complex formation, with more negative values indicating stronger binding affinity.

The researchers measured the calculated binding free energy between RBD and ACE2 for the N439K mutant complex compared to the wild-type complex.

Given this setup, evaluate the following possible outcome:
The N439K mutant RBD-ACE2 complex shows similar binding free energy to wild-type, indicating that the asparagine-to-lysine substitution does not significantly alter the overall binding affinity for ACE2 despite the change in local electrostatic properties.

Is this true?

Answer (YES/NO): NO